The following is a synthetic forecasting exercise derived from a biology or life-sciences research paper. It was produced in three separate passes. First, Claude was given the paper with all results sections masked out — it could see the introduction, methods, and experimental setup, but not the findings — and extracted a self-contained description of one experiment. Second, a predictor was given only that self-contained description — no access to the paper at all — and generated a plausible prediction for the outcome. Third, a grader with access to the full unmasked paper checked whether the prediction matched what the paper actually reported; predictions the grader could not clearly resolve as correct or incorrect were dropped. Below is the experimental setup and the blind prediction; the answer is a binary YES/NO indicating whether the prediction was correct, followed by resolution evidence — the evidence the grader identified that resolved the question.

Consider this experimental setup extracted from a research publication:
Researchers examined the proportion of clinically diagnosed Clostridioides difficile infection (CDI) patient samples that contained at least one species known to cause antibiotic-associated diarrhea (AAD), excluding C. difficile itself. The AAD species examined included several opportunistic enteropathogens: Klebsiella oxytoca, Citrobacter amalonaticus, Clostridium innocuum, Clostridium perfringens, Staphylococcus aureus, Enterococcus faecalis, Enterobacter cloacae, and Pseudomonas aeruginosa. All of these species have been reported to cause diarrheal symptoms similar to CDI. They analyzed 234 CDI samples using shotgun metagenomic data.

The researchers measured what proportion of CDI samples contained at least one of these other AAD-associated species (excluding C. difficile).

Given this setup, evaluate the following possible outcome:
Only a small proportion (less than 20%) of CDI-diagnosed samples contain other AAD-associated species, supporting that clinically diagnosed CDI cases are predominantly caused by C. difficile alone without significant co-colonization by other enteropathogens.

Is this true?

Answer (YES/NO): NO